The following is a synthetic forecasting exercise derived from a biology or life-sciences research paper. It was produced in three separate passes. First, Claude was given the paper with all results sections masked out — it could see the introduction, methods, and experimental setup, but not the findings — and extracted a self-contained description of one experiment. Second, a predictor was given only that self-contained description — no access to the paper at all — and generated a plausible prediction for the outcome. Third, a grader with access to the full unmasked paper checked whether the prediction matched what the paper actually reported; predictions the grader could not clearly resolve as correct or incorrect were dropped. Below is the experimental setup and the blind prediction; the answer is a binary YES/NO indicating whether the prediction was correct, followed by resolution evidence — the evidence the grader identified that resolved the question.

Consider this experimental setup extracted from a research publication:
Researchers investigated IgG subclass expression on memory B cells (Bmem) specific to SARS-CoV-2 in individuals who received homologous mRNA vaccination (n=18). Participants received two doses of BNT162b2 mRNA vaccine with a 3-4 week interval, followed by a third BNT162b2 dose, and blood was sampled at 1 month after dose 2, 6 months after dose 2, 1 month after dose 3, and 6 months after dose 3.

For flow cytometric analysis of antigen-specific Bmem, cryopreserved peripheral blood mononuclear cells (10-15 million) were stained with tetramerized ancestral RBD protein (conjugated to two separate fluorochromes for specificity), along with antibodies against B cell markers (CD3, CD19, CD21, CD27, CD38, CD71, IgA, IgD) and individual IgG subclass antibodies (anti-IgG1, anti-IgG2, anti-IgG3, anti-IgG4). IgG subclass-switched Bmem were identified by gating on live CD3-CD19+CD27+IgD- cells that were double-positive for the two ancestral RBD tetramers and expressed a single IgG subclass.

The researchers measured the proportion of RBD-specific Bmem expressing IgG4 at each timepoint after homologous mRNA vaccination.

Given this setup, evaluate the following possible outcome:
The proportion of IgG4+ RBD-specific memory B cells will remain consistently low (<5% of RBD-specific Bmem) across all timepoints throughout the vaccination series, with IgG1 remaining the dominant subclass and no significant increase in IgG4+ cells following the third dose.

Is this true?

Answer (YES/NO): NO